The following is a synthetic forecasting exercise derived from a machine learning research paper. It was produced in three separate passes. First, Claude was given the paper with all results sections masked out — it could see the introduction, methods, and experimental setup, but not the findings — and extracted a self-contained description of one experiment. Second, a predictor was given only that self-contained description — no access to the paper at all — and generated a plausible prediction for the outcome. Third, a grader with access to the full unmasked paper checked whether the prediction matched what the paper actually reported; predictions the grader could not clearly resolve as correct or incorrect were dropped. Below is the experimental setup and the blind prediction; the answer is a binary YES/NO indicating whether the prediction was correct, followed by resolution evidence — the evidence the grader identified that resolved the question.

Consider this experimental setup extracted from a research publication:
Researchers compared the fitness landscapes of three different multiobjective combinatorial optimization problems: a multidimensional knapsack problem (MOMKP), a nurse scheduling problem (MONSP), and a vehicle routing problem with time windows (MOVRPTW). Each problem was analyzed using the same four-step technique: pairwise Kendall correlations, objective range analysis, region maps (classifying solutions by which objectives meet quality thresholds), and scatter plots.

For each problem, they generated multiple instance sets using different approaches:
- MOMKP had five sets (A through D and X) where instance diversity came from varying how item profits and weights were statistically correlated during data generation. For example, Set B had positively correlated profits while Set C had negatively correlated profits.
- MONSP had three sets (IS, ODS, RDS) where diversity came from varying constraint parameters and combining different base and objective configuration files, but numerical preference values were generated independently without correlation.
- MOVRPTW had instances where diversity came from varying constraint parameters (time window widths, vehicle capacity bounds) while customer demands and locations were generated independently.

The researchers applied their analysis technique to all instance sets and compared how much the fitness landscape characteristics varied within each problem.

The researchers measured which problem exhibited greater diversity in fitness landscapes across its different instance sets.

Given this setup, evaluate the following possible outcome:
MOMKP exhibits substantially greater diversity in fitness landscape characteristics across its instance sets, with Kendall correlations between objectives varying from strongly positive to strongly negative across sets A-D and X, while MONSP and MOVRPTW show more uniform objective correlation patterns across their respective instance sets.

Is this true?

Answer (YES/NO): YES